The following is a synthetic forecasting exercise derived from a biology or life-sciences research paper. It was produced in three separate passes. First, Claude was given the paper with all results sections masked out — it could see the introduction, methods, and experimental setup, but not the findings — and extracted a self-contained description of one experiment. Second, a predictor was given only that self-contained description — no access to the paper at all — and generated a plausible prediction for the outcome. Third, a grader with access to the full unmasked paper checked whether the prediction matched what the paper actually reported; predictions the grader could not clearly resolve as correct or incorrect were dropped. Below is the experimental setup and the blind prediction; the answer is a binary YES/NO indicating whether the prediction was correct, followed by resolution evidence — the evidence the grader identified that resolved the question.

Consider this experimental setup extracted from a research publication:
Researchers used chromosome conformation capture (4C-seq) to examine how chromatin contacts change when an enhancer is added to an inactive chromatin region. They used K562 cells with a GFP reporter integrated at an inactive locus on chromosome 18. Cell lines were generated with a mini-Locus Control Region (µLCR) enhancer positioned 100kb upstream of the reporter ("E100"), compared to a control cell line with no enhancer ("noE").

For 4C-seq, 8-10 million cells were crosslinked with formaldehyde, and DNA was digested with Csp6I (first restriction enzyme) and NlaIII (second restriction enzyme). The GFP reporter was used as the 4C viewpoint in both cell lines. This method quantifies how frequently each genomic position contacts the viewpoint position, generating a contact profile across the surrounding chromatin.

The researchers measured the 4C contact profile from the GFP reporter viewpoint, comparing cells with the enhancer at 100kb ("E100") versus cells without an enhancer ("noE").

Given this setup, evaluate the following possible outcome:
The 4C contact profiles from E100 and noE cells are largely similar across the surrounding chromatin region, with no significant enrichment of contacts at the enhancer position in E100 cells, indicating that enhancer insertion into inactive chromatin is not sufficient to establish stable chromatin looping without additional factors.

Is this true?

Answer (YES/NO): NO